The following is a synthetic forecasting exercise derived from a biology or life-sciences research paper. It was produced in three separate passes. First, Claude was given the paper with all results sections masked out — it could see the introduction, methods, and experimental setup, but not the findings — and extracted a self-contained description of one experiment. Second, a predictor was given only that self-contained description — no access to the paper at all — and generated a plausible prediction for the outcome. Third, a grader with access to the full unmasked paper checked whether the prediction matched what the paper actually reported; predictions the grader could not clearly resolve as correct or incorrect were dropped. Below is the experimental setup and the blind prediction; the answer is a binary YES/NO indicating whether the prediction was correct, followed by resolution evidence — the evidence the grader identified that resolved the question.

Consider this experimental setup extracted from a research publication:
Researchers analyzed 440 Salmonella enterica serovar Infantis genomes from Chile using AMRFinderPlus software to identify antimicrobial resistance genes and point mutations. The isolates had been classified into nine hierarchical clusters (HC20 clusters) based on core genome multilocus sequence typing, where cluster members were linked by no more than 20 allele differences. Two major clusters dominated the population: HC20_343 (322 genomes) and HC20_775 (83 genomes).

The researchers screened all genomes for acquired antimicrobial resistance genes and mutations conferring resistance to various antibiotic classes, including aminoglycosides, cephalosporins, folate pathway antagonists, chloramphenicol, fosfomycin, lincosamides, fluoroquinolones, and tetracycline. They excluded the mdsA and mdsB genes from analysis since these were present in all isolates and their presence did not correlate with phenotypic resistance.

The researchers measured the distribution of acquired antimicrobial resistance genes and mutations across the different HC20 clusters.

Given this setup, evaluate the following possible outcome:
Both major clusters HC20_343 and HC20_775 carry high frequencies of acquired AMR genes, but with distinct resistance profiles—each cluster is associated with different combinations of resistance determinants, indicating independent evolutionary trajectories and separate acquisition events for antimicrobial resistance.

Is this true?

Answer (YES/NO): NO